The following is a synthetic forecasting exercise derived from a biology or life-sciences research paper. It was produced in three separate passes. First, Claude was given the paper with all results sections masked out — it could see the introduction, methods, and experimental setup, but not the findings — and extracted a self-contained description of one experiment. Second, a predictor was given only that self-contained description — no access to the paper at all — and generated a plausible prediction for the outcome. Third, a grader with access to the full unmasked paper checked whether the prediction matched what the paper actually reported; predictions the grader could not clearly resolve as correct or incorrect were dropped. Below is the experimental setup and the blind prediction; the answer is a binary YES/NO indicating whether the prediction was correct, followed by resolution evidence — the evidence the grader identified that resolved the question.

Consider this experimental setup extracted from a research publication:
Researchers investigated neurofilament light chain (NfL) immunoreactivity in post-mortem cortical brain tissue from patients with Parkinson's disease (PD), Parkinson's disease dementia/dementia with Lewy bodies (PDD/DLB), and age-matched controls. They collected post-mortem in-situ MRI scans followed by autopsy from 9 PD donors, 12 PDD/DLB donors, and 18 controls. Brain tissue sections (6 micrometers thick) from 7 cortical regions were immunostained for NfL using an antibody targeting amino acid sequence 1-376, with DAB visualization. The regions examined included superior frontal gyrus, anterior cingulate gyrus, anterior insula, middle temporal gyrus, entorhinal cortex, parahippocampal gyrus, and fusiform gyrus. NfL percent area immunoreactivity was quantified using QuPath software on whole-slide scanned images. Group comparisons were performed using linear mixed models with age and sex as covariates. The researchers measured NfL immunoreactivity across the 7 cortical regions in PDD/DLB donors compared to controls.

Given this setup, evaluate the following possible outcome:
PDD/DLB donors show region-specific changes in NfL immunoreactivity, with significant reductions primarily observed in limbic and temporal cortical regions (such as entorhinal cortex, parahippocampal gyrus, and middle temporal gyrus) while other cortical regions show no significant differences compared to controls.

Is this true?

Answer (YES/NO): NO